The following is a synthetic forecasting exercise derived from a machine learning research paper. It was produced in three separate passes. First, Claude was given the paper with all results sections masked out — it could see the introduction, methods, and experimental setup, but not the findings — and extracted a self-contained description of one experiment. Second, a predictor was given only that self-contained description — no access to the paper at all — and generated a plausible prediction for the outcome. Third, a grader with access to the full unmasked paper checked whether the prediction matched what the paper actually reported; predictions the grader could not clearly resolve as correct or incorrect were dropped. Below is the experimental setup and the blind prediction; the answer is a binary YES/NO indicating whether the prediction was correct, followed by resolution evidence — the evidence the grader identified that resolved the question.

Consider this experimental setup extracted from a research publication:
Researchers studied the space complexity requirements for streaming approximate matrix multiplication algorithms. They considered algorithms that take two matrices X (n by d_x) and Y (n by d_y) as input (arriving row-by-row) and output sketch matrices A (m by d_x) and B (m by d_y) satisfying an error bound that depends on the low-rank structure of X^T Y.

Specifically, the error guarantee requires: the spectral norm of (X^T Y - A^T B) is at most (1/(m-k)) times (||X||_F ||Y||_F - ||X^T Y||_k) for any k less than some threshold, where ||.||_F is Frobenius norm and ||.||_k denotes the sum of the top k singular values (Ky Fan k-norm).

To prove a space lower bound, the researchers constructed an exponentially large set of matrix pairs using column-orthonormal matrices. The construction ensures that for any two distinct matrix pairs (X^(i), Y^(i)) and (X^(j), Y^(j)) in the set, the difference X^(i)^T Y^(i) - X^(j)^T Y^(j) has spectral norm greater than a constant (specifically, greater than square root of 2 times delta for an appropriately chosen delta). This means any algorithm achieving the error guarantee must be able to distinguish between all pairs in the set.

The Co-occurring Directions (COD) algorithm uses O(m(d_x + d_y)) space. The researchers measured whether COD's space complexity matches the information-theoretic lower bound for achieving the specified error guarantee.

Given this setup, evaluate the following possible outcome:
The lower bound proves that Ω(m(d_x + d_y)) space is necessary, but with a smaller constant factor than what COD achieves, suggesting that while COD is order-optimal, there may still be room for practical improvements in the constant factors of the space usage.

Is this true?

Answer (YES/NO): NO